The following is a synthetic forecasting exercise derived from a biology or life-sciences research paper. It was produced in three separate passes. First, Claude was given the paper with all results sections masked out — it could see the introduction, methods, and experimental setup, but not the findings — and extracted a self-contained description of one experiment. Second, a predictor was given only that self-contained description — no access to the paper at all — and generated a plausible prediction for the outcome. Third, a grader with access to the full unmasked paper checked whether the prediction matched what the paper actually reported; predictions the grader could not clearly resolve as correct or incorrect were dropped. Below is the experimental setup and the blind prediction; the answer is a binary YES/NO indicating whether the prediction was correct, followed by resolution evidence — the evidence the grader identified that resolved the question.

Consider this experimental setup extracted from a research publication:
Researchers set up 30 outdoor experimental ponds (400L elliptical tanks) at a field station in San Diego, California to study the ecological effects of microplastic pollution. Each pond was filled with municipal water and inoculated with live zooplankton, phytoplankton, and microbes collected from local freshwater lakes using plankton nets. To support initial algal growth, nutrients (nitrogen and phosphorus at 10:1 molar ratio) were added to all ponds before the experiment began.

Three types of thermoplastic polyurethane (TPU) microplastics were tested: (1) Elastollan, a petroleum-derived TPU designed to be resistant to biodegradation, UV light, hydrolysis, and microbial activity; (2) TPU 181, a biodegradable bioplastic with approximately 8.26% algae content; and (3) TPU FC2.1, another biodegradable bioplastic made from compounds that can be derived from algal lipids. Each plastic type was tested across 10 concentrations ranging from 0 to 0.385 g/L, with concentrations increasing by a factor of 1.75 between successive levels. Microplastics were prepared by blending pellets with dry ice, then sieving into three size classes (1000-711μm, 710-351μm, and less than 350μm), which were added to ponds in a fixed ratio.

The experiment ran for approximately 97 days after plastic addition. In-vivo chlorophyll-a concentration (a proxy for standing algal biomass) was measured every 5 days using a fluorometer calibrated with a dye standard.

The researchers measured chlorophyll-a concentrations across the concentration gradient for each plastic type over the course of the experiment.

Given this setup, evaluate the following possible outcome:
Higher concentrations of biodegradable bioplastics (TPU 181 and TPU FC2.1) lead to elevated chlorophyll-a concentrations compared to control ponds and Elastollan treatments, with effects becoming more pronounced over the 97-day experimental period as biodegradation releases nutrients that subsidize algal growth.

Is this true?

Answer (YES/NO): NO